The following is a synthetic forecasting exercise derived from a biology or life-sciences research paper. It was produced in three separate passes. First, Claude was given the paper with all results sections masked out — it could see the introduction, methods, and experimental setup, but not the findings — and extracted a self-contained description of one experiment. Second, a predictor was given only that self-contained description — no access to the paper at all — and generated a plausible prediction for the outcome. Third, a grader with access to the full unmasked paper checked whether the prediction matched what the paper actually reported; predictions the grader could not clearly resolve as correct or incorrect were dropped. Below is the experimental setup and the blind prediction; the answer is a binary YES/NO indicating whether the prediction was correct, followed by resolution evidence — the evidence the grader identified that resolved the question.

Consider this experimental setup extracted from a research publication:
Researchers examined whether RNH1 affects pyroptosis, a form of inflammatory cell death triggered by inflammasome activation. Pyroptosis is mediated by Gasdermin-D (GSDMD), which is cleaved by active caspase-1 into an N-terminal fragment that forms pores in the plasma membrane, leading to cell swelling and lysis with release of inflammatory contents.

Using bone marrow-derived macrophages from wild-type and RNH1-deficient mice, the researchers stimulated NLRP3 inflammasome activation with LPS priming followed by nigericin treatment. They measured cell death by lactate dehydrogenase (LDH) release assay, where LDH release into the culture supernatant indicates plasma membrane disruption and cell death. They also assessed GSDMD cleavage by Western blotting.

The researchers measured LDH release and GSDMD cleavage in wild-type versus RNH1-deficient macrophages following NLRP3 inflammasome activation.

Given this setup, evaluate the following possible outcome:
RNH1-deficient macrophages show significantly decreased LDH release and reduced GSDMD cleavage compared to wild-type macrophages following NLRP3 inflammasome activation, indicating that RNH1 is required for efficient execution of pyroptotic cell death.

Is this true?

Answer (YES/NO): NO